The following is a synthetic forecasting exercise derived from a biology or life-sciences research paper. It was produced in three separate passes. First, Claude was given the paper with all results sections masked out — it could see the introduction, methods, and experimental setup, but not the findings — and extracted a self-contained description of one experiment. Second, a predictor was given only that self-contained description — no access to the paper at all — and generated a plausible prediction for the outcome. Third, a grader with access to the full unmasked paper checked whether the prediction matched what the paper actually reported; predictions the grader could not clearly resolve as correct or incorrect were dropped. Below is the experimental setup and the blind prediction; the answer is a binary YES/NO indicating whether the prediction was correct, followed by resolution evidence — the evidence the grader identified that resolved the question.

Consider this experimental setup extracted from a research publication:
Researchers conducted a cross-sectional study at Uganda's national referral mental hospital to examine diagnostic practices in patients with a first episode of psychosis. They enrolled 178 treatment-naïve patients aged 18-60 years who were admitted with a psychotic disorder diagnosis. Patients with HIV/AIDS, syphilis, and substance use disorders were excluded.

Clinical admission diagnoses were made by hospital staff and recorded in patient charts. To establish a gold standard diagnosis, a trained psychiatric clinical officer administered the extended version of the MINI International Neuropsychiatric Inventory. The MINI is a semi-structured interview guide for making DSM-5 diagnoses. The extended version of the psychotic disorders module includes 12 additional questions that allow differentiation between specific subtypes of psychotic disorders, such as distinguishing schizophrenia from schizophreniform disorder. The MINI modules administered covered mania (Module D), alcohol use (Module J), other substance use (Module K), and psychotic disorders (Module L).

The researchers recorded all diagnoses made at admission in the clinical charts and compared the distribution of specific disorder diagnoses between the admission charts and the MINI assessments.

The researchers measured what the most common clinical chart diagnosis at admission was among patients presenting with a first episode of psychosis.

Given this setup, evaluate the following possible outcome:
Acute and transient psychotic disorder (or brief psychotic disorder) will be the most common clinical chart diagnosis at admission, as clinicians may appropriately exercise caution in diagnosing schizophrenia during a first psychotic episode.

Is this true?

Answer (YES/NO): NO